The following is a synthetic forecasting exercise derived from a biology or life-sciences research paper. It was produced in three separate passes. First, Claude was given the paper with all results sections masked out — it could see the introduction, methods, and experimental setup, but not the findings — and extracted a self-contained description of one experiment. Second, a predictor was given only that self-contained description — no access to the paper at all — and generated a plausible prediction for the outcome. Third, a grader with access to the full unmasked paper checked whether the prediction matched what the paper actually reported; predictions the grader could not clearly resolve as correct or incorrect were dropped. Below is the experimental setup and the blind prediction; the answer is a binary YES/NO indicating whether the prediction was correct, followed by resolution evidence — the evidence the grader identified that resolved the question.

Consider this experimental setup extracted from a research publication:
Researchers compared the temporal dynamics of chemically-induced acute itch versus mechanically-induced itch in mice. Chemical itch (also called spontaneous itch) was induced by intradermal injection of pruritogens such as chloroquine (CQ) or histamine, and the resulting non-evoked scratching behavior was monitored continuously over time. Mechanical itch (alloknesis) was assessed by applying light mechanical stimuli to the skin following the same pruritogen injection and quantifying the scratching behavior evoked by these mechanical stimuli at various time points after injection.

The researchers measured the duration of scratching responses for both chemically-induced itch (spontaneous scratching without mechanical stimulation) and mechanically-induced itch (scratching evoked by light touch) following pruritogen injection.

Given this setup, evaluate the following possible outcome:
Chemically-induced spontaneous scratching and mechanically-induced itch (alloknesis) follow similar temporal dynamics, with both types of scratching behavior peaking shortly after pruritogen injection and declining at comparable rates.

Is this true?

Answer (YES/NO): NO